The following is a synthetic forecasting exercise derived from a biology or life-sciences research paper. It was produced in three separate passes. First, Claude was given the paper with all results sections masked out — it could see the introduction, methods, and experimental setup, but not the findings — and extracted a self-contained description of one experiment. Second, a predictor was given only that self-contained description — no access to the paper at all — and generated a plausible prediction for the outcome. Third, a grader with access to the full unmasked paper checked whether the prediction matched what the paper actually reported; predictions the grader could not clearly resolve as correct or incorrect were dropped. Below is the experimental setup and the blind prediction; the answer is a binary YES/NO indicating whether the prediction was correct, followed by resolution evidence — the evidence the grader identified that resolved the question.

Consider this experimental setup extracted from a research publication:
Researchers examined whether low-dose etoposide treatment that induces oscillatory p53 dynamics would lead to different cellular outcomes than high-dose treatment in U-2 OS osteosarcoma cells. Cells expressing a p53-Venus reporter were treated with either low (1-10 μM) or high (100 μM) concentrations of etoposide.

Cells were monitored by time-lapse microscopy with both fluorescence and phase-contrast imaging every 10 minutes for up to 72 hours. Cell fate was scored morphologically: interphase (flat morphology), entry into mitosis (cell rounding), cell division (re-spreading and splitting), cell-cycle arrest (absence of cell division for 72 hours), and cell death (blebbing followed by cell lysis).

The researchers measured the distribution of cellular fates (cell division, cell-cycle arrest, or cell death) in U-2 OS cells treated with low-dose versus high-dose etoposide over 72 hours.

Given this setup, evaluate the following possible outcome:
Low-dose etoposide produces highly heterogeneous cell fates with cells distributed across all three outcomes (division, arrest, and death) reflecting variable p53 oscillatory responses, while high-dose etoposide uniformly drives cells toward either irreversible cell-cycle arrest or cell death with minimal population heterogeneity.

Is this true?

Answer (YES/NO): NO